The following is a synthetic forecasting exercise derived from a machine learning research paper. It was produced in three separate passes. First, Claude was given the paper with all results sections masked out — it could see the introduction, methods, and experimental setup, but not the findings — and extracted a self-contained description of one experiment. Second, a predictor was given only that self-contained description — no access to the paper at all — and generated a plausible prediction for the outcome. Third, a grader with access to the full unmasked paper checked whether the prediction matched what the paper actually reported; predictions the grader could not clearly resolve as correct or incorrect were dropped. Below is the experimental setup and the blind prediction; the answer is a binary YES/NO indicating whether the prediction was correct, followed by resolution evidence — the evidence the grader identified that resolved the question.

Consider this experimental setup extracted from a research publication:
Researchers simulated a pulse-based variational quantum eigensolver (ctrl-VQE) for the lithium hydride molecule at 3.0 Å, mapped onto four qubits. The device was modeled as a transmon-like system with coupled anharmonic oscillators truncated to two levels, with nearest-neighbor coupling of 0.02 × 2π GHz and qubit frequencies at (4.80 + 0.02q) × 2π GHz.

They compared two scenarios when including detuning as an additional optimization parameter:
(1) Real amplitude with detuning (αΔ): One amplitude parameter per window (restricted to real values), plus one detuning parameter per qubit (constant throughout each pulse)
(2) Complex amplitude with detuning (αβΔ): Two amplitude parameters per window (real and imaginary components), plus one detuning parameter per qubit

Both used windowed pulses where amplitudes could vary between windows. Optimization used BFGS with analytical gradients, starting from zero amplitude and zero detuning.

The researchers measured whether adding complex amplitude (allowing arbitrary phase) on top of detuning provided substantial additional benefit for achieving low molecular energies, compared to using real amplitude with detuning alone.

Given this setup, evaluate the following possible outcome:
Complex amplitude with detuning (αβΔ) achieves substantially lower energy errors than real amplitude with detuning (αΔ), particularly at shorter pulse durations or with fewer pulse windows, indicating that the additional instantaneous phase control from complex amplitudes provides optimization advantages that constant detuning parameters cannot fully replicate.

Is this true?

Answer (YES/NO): YES